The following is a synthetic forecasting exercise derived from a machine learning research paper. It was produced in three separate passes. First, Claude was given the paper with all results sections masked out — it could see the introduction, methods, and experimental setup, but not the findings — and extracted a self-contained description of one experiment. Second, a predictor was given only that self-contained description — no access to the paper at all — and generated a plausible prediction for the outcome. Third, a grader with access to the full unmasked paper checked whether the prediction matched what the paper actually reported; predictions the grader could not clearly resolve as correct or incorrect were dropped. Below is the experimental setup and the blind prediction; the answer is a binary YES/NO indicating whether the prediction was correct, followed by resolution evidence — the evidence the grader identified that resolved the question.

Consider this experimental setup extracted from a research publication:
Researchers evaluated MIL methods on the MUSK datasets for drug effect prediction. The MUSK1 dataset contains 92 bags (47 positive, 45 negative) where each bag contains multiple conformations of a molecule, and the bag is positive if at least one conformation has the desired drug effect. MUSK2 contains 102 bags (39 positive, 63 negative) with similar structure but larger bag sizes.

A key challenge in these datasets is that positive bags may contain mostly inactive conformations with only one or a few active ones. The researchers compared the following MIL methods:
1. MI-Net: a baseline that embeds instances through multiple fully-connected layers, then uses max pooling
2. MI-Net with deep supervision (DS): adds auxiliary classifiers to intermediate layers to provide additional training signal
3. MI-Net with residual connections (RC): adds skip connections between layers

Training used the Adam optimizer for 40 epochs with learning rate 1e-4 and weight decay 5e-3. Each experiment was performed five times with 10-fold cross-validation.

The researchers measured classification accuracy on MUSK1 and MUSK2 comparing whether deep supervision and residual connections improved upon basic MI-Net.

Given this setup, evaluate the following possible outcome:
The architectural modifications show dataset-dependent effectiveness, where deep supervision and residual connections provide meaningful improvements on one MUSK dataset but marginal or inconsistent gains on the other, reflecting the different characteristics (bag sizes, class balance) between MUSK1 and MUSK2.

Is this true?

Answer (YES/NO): NO